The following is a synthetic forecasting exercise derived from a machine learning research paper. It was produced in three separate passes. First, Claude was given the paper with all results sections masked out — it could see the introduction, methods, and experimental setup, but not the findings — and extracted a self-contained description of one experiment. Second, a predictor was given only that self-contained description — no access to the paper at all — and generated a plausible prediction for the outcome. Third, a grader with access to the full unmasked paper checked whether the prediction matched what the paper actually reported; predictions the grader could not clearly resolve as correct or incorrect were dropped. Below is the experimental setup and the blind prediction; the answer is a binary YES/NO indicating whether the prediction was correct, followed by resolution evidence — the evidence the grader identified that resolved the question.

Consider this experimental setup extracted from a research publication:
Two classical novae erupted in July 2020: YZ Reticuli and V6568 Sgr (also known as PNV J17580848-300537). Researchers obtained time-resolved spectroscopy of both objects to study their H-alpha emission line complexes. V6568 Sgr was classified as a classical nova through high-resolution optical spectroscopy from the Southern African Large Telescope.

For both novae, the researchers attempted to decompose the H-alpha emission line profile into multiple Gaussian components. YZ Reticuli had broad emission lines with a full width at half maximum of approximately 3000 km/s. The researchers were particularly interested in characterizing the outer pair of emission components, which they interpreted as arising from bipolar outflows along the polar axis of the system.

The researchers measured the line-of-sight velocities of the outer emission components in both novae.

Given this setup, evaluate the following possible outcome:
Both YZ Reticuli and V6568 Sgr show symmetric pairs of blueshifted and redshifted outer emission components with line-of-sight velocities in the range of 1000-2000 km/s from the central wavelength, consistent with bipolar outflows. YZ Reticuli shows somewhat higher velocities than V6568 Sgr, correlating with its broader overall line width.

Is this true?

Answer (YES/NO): NO